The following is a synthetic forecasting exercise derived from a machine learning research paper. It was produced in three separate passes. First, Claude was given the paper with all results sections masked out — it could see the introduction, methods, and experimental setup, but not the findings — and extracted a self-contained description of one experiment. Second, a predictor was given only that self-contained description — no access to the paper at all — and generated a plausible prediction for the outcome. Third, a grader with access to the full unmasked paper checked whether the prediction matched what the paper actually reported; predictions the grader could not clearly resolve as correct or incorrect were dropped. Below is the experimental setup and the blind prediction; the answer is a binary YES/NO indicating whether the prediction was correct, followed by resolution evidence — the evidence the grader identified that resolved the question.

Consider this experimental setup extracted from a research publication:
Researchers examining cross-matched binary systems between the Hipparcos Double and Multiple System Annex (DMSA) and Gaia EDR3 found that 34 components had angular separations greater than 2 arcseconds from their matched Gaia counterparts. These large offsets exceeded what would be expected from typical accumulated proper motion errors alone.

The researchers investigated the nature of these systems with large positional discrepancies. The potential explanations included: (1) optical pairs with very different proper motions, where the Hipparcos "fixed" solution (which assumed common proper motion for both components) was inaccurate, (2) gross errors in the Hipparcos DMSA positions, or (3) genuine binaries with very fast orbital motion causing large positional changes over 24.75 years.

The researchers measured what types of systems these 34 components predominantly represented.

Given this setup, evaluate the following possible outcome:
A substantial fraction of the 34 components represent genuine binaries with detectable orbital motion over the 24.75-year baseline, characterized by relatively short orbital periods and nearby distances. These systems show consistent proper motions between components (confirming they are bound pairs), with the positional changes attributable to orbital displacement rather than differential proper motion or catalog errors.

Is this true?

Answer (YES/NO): NO